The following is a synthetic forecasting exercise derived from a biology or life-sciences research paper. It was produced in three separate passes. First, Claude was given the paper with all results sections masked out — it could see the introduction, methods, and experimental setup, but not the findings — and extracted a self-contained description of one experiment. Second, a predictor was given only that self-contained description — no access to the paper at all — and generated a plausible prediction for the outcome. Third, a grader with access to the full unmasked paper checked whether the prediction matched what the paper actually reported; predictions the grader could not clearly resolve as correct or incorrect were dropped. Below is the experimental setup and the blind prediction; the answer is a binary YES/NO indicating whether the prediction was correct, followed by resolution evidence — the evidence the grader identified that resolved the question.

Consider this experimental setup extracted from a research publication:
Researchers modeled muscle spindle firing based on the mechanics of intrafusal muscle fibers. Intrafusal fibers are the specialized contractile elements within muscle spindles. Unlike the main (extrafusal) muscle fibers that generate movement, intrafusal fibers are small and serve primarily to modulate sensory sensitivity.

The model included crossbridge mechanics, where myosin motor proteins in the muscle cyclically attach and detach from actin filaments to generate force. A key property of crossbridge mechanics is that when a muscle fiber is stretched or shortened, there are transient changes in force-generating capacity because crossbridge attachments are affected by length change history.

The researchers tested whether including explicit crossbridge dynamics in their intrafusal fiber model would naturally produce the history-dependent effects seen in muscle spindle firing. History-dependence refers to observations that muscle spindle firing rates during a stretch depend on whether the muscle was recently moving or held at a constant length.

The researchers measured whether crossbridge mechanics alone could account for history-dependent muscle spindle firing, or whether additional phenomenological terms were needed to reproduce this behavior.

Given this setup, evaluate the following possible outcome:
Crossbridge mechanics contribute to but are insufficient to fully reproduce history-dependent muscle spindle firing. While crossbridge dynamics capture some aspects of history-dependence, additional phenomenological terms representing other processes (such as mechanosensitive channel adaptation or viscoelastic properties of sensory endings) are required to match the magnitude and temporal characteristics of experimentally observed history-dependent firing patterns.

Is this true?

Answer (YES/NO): NO